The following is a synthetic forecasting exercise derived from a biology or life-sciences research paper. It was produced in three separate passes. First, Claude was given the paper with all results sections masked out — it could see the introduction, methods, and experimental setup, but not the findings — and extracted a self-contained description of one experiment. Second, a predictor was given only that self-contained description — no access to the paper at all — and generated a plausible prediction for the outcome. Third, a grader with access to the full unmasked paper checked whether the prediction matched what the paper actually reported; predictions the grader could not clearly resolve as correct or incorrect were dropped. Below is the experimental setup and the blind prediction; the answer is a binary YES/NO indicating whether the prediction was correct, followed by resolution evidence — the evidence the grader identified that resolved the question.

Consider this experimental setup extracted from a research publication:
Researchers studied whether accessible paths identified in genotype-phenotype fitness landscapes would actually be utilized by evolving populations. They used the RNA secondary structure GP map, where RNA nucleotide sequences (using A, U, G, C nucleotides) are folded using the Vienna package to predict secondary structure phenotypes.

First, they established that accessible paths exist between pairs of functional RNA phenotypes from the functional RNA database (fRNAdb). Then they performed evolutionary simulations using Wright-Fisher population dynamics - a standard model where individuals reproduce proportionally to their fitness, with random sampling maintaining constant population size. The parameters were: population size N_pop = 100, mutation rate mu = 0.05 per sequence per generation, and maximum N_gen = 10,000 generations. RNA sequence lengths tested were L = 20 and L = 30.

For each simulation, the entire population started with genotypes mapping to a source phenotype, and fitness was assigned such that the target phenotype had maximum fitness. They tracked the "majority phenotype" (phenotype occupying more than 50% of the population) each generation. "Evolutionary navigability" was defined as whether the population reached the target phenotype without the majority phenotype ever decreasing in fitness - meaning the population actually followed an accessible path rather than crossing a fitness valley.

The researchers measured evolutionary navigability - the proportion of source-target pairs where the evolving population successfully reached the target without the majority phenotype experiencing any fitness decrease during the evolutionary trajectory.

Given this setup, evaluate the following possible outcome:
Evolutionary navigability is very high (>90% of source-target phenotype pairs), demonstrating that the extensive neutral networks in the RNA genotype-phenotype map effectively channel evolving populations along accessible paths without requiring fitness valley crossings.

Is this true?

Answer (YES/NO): NO